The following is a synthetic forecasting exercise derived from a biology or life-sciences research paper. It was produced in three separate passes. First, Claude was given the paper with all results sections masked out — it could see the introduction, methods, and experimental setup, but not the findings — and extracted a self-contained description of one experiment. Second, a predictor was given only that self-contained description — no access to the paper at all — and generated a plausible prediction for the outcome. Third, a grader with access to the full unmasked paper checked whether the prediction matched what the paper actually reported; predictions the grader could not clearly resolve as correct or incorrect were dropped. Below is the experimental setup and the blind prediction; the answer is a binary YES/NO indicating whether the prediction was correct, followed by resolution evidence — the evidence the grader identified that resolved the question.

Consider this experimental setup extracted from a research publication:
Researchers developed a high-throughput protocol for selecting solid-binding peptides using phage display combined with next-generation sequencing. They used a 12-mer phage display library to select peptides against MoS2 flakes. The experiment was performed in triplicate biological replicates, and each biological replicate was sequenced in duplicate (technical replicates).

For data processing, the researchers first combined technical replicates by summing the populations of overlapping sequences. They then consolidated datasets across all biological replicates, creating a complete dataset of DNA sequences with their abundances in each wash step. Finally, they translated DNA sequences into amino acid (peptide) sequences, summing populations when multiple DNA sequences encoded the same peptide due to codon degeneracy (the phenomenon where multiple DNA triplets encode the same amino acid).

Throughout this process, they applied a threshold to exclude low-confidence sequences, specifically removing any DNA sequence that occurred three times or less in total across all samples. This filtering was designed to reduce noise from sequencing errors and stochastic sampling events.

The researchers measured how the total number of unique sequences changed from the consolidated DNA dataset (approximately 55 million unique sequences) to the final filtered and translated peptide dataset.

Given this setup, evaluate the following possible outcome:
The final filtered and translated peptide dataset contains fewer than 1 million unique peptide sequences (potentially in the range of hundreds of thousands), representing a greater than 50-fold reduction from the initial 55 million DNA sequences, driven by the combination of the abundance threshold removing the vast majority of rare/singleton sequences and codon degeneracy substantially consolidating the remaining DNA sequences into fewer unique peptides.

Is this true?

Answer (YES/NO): NO